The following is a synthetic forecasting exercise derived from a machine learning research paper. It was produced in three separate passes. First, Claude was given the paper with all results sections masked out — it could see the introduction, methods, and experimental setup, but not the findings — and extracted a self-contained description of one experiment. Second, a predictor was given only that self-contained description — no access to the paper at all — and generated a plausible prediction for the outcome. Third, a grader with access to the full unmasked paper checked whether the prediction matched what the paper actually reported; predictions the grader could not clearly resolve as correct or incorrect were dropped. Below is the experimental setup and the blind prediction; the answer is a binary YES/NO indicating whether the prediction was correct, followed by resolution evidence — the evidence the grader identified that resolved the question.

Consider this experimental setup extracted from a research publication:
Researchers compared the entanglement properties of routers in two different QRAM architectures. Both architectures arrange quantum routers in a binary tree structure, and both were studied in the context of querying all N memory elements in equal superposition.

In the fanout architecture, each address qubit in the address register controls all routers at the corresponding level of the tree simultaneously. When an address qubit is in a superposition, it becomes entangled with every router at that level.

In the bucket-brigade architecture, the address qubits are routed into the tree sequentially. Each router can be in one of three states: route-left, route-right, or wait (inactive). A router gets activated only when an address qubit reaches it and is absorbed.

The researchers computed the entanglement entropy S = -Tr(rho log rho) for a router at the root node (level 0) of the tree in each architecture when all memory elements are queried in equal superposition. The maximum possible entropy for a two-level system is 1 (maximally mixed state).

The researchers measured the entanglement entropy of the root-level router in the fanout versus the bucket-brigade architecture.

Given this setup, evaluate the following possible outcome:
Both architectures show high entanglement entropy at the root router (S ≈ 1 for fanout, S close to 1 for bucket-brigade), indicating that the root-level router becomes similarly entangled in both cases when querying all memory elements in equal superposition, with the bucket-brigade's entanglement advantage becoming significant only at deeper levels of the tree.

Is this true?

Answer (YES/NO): YES